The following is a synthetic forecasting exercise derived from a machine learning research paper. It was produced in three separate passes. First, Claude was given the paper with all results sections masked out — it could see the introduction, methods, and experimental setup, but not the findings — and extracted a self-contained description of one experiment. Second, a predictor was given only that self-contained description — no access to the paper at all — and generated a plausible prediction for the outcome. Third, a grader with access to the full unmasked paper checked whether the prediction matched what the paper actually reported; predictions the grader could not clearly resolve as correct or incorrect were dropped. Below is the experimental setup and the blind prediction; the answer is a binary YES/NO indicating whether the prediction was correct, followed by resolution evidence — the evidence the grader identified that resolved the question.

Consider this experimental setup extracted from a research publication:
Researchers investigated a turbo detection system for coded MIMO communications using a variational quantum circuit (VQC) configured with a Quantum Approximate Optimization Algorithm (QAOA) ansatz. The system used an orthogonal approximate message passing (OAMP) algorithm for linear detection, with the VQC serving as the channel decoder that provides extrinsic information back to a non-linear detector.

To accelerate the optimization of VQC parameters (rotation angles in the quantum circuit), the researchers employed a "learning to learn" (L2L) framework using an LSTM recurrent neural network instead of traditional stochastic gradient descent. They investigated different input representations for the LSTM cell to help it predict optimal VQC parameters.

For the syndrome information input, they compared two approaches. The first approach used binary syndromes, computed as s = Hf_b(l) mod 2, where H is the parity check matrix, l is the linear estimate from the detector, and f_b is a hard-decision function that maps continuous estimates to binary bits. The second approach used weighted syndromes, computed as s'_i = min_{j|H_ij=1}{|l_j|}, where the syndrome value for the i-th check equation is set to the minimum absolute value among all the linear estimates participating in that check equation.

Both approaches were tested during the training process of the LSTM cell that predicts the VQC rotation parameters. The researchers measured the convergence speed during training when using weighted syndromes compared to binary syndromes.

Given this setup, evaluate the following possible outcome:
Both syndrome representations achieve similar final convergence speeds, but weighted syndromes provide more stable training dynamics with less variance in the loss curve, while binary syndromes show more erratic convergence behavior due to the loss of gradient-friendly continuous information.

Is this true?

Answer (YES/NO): NO